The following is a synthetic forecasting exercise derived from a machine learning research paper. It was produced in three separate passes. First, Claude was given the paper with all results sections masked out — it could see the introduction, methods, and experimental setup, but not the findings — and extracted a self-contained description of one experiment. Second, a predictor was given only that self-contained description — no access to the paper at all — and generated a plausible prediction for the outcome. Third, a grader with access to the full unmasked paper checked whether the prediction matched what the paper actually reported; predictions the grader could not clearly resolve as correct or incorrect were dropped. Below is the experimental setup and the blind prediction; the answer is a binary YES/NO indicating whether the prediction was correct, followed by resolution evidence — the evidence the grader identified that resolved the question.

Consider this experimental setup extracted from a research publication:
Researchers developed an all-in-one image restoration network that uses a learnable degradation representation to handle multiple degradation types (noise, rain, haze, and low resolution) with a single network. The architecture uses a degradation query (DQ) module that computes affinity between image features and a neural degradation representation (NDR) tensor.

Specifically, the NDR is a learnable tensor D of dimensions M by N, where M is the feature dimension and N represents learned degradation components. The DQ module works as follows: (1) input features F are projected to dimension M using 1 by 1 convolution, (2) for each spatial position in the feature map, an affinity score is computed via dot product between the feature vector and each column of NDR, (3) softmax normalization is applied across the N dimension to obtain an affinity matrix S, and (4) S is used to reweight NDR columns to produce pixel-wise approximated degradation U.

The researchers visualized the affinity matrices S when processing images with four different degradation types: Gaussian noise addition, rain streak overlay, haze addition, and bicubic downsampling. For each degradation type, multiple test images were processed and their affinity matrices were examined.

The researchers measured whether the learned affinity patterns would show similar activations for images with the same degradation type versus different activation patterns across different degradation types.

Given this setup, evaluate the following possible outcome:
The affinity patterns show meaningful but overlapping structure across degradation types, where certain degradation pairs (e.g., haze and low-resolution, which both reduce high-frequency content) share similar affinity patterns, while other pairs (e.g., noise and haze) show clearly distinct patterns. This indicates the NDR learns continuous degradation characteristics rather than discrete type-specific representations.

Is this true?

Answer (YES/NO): NO